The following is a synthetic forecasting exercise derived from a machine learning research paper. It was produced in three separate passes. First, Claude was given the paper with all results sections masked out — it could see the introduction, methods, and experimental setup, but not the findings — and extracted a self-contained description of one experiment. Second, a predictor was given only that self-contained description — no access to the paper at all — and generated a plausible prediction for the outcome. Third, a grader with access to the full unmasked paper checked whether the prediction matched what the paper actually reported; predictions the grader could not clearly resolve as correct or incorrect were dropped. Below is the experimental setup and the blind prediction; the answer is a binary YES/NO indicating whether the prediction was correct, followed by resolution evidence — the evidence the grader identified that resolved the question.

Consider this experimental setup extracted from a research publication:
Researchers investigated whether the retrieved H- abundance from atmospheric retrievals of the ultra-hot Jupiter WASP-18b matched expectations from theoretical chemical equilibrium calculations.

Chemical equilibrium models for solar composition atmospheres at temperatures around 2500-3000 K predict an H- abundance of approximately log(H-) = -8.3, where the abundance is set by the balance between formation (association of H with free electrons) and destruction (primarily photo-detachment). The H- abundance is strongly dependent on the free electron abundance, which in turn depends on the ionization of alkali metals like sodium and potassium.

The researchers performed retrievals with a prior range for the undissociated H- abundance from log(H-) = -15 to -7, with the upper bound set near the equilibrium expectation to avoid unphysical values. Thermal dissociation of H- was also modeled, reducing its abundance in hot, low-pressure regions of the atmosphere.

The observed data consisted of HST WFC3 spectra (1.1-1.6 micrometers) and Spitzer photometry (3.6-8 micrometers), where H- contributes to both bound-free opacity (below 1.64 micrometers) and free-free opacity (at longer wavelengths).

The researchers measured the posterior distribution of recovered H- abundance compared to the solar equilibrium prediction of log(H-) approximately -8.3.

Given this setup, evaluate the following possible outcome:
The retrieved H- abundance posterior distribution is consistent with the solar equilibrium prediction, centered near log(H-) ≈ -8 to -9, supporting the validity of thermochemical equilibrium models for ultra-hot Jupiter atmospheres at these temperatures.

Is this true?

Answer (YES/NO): NO